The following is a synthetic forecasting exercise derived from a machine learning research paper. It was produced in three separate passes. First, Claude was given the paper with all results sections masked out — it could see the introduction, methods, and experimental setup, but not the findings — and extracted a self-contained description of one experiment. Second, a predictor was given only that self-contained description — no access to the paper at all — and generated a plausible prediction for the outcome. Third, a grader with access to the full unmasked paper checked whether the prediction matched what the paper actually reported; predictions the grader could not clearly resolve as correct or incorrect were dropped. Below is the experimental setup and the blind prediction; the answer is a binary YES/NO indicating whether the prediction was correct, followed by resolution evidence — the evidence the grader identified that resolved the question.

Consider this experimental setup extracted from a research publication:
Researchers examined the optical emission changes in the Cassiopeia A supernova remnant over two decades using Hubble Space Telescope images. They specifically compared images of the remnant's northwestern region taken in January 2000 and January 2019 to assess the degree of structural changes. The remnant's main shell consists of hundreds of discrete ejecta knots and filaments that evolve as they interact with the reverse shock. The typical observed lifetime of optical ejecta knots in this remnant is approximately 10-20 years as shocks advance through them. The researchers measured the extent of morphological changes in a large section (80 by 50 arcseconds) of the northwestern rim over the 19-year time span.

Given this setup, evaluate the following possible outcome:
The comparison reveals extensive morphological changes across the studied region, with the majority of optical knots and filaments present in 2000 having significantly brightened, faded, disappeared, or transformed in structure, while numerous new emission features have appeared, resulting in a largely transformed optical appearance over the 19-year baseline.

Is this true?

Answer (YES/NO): YES